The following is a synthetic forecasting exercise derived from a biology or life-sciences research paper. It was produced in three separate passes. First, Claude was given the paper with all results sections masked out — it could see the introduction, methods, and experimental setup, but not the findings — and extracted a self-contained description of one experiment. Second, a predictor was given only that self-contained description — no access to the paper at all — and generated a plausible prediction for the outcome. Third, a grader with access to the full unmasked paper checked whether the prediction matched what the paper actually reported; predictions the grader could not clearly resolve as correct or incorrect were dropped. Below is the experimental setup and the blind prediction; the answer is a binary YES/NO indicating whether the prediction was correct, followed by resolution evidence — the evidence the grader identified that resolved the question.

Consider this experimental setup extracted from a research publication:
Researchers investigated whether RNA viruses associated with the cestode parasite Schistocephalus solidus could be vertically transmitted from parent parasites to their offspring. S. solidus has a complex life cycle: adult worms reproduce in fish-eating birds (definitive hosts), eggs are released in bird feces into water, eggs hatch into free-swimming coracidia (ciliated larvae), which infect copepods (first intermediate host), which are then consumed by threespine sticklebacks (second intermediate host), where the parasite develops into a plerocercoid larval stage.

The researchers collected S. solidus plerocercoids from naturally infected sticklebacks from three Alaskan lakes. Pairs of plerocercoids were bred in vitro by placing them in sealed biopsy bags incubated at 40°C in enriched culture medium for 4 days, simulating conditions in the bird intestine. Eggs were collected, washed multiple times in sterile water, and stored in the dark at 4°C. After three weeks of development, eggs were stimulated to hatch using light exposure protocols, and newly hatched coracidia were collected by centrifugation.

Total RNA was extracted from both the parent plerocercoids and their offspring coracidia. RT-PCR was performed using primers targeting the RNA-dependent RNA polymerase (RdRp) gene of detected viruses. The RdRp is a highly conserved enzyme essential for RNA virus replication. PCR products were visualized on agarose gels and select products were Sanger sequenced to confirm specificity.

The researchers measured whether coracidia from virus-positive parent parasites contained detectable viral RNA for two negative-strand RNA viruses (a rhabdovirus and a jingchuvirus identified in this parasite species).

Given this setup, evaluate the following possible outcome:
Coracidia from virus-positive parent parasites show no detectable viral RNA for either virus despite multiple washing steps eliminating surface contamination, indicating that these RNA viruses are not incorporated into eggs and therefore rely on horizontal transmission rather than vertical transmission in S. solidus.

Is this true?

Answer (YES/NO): NO